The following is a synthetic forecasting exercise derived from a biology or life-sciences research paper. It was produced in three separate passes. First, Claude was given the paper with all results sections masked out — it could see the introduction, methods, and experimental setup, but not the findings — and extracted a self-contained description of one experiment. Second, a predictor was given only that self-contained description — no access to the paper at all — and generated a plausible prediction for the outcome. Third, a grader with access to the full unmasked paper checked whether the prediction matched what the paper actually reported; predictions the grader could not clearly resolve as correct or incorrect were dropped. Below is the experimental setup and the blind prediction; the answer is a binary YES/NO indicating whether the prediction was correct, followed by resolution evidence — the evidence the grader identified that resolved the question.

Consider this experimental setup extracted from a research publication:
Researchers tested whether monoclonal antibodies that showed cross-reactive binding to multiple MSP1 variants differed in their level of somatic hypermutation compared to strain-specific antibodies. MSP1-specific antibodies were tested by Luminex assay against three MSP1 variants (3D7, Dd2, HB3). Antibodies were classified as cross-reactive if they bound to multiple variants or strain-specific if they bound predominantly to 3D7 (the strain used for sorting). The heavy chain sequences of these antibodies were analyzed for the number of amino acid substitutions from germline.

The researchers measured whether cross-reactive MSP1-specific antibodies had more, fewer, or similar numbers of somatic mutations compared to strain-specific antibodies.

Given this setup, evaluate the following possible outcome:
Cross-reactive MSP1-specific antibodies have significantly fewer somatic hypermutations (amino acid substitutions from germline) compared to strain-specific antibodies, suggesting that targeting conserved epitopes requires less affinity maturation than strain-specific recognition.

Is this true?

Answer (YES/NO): NO